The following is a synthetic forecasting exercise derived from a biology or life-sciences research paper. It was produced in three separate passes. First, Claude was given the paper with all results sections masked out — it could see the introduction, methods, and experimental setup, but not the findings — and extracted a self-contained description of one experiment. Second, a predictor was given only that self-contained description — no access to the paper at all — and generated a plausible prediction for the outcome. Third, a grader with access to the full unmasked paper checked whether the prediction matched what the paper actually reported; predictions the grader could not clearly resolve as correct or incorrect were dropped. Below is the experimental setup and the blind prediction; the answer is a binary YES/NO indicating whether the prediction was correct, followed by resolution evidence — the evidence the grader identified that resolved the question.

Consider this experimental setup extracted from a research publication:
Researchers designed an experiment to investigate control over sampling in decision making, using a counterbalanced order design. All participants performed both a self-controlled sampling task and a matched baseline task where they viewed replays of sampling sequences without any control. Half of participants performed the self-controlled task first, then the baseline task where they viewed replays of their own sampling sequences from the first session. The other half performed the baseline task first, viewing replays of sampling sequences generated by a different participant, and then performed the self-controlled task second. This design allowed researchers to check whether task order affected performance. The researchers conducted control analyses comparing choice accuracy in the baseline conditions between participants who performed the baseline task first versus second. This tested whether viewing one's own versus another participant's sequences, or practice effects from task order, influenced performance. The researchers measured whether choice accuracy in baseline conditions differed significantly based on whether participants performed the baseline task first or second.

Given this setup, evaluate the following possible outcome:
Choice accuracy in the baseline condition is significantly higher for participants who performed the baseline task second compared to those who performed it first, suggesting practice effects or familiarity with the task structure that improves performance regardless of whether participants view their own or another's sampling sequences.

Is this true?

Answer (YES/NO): NO